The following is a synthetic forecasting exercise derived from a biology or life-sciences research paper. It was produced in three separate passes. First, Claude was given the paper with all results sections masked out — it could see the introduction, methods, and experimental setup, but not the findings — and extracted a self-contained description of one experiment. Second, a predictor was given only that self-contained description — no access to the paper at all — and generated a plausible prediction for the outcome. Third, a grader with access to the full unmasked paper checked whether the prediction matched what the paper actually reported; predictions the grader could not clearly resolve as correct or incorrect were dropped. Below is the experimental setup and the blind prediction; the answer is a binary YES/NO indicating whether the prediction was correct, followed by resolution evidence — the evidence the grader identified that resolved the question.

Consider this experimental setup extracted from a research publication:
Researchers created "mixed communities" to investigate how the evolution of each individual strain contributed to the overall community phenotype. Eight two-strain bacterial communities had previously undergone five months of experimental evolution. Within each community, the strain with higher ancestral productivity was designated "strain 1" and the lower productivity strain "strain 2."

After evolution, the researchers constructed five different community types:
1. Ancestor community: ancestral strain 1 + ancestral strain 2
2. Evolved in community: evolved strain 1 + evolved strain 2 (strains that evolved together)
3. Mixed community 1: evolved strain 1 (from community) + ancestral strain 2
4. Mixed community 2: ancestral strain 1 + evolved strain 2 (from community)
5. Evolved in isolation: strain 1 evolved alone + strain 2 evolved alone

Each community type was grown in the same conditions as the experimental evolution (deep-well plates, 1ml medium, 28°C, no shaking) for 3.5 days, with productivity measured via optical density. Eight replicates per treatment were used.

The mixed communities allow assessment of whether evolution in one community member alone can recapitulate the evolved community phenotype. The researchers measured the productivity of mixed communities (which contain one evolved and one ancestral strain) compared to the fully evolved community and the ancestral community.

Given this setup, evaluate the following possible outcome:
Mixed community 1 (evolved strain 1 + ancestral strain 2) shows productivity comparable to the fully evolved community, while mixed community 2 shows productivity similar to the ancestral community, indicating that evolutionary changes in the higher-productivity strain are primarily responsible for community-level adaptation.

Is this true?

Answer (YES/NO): NO